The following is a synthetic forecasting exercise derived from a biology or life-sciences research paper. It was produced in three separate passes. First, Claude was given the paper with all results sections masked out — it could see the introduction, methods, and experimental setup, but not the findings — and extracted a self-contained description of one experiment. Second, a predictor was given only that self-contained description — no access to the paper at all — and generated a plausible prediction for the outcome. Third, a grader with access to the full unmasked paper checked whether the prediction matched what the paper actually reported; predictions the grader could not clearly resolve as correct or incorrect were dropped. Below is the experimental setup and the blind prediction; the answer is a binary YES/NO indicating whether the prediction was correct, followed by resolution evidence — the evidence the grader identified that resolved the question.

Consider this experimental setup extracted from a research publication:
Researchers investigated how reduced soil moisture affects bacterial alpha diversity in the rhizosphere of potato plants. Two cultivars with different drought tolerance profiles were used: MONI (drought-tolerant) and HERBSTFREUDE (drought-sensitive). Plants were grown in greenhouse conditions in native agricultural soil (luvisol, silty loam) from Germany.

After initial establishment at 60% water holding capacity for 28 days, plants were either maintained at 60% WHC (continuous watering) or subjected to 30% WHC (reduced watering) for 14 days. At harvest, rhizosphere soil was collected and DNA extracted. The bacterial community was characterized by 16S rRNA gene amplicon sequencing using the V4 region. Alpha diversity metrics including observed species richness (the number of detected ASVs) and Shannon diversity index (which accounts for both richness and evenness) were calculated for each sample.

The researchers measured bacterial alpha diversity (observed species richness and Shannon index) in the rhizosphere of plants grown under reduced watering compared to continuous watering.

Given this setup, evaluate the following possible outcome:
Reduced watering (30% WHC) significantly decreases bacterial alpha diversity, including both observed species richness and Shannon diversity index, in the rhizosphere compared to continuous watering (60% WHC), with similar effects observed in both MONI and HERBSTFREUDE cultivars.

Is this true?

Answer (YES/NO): NO